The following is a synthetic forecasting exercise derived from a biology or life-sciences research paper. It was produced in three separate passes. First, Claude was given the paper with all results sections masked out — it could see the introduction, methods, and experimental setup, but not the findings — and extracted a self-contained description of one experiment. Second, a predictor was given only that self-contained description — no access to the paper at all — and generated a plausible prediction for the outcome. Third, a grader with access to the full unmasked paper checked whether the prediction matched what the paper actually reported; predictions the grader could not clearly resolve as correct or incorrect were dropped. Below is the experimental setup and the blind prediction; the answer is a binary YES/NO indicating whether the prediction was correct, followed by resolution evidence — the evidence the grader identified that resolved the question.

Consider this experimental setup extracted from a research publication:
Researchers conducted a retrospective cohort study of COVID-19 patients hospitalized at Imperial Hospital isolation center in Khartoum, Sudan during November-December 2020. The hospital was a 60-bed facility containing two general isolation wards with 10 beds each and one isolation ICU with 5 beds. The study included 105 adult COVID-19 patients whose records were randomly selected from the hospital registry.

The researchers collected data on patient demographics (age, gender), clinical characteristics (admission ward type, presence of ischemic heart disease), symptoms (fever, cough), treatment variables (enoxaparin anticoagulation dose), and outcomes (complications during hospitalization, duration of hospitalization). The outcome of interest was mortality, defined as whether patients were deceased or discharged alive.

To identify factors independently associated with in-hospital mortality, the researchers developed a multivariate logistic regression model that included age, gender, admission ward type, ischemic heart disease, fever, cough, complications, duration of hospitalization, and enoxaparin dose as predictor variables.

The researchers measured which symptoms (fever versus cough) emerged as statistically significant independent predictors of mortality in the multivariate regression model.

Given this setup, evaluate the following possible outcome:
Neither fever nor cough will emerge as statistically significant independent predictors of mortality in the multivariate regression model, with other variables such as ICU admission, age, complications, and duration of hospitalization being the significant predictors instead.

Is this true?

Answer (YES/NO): NO